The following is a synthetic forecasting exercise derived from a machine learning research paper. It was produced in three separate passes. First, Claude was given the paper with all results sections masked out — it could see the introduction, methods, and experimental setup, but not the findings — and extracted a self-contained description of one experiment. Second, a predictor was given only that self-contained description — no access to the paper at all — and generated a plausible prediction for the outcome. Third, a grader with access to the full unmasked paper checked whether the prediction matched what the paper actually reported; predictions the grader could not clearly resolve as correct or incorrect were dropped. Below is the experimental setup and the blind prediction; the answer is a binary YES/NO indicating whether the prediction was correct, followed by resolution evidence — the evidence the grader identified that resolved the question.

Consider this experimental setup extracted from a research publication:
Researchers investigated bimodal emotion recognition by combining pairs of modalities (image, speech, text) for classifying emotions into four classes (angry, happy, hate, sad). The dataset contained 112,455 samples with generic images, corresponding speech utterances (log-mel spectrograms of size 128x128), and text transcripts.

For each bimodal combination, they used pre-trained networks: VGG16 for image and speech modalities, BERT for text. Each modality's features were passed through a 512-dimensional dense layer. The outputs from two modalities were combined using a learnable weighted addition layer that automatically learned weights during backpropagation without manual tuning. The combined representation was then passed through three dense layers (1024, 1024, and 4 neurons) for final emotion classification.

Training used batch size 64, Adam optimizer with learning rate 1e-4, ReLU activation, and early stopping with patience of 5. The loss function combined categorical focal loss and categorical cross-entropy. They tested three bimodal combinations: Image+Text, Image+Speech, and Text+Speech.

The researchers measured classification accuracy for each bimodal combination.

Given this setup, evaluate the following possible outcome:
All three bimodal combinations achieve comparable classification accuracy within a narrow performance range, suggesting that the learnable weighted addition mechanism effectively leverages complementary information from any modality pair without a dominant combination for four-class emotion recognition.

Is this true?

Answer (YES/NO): NO